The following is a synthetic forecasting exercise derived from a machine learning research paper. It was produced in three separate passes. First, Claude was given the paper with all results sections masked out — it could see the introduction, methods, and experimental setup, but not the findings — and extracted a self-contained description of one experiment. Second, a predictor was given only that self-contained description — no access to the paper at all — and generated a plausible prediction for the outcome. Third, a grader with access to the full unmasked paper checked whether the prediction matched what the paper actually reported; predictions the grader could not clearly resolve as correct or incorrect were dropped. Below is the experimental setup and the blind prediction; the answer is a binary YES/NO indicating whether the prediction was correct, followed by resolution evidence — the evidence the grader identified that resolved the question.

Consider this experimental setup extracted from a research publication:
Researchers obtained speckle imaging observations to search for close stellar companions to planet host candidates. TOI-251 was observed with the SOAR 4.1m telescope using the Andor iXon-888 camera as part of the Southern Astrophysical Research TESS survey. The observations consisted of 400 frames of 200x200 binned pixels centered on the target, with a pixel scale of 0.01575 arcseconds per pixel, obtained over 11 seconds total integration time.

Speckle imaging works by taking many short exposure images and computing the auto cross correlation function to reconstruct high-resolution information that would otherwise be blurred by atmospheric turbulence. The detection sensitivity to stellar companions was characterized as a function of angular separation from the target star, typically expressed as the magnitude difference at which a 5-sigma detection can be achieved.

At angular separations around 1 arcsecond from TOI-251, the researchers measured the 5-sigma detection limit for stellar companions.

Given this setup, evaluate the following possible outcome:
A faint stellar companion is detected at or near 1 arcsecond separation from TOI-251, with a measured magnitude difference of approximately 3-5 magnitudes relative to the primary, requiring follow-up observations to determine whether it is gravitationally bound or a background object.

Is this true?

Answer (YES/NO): NO